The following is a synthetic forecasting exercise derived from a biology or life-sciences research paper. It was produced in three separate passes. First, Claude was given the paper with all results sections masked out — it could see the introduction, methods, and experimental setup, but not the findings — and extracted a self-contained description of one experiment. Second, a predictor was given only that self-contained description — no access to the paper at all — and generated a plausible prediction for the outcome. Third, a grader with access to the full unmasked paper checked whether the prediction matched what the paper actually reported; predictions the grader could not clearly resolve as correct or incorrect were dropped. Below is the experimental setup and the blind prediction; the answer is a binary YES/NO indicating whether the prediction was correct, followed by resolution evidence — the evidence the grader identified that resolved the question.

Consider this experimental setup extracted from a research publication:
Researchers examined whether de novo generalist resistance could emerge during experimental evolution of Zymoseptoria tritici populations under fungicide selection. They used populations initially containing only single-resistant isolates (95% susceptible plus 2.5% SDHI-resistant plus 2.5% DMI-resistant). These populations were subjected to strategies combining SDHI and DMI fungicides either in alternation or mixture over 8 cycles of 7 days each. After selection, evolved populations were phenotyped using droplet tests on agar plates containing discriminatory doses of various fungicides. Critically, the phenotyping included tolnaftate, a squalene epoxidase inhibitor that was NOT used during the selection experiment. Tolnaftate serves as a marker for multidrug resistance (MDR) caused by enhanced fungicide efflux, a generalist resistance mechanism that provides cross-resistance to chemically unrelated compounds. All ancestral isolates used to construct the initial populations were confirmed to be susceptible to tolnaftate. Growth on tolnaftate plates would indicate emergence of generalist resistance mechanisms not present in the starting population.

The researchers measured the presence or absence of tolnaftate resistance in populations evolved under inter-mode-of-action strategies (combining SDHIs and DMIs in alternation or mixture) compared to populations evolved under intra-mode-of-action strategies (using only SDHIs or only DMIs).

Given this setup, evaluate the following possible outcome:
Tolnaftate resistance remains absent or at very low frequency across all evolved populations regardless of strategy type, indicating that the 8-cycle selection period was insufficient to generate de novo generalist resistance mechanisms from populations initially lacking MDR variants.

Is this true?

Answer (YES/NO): NO